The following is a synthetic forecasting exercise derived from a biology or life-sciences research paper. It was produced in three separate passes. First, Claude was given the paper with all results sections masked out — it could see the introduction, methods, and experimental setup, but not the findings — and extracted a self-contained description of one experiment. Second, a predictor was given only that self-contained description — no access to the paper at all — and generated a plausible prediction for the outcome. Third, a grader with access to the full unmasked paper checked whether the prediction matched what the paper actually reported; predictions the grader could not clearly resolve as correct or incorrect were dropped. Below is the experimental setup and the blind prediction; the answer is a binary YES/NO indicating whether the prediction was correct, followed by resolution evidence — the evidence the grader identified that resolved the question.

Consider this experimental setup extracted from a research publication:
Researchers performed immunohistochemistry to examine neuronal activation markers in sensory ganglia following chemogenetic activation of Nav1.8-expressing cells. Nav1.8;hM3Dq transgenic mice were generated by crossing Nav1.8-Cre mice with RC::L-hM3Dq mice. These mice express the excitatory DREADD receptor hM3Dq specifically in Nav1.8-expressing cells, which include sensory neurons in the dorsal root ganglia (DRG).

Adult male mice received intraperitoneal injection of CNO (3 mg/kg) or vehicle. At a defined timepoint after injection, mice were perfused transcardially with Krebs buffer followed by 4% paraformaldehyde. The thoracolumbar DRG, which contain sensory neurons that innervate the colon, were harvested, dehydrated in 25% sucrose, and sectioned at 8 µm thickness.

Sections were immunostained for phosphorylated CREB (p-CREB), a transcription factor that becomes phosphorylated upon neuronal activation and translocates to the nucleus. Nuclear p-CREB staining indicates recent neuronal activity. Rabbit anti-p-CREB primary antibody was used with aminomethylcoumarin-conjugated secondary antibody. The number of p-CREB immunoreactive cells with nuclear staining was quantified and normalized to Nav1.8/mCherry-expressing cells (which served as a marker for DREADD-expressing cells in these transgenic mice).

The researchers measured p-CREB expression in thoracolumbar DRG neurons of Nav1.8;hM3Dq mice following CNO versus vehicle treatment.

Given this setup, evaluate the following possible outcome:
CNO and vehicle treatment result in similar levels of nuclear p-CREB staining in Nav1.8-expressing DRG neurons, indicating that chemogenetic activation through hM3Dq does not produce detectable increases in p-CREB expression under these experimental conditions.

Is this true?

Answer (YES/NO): NO